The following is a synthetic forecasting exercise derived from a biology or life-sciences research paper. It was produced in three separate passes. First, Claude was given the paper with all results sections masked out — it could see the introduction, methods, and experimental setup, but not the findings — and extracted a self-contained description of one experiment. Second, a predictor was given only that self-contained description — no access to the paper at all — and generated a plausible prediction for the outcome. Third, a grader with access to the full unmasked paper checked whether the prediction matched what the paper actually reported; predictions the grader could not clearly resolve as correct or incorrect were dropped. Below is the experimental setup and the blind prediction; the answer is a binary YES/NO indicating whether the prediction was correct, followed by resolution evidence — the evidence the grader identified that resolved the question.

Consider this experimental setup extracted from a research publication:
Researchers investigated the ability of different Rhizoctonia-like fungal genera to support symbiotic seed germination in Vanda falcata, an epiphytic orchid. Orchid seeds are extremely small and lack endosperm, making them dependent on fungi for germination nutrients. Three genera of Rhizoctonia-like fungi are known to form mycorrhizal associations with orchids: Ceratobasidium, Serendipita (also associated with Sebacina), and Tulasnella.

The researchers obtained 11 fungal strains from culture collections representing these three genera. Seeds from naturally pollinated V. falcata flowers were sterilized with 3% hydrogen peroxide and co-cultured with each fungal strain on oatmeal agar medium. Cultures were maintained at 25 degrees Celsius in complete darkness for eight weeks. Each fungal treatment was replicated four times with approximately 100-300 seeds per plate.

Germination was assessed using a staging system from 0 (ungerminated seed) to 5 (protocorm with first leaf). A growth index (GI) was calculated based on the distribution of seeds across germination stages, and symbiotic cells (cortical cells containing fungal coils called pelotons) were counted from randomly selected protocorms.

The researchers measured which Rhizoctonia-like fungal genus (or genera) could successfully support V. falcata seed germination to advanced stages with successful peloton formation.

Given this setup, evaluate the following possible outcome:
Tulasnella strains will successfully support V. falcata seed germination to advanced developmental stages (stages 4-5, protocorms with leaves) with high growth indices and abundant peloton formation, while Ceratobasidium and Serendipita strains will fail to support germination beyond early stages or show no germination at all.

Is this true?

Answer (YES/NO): NO